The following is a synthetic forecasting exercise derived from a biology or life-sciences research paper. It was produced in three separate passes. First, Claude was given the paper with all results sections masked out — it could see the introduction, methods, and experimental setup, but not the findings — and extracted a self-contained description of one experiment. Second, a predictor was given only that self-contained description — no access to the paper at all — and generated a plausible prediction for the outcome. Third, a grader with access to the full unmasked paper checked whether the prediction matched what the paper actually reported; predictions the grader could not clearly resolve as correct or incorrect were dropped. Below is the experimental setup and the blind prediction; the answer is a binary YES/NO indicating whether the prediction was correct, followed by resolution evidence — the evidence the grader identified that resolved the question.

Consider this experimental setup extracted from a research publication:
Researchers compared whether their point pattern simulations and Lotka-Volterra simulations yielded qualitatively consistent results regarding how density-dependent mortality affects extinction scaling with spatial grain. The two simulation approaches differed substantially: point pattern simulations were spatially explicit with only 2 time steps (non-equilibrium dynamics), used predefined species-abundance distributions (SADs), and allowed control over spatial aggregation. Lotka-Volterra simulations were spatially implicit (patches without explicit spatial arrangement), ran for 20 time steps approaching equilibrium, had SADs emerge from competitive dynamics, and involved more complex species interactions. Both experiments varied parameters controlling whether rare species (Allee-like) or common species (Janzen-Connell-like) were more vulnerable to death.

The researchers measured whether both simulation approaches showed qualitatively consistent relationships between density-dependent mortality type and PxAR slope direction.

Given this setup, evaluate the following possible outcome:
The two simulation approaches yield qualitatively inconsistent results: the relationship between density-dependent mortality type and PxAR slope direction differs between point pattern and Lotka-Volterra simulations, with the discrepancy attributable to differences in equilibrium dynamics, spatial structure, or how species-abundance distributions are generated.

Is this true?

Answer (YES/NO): YES